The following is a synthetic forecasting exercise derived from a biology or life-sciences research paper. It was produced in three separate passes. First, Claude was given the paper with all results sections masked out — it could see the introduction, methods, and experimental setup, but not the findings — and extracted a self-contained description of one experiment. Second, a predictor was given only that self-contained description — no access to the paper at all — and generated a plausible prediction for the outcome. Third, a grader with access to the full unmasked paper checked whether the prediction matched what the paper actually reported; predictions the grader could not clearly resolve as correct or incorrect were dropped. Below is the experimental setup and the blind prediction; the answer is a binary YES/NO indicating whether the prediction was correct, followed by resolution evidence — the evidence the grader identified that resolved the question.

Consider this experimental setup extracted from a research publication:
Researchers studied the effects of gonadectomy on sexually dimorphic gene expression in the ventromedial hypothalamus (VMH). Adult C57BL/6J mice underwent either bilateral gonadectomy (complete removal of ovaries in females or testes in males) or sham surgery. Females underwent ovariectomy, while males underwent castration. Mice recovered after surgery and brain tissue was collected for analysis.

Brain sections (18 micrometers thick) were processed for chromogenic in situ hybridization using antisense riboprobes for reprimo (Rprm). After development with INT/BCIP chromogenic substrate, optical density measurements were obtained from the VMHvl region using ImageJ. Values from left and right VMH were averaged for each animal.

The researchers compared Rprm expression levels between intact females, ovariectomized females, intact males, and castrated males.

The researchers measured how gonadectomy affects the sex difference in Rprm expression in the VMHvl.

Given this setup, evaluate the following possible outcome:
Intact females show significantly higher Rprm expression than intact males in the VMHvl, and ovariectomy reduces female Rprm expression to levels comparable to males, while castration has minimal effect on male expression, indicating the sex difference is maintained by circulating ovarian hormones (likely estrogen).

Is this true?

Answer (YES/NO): NO